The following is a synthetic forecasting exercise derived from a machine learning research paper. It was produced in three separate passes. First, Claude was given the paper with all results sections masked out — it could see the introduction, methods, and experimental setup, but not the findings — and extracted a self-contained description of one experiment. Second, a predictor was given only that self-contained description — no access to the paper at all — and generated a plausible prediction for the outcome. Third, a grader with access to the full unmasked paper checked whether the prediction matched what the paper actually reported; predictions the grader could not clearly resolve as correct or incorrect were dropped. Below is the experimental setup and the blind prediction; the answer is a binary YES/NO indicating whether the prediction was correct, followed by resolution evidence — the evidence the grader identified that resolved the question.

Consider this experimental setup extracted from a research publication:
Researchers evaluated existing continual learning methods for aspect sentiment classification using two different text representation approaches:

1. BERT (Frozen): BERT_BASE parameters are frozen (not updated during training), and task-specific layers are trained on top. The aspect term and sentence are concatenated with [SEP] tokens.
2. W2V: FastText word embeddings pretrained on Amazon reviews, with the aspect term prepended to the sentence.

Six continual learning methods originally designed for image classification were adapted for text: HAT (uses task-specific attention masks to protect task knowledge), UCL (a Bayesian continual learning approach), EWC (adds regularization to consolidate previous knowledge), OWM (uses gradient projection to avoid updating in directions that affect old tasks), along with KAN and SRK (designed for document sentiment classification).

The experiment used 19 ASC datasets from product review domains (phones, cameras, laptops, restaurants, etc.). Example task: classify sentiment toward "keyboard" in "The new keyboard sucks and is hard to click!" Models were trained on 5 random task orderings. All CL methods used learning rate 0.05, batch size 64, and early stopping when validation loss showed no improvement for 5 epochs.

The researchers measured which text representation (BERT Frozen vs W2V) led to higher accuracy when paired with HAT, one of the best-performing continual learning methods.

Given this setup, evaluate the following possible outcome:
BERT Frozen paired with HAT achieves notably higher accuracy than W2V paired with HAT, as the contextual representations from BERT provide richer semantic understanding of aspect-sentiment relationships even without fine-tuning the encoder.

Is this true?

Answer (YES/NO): YES